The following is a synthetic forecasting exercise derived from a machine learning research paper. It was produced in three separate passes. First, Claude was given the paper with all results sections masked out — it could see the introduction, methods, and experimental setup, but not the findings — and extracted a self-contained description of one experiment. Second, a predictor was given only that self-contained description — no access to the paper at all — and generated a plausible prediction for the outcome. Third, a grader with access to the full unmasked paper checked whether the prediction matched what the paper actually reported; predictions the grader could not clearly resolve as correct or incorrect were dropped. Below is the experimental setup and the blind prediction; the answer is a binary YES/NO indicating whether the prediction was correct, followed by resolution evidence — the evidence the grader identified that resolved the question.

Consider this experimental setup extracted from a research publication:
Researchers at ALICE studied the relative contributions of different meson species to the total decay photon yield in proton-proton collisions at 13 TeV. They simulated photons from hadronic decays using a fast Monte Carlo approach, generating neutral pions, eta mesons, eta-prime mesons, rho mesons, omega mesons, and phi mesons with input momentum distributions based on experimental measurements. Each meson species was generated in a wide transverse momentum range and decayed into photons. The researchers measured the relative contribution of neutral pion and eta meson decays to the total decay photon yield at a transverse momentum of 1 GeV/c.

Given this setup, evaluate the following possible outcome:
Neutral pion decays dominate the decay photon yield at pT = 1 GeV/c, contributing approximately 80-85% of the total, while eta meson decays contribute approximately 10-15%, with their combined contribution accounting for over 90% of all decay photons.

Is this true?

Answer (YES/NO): NO